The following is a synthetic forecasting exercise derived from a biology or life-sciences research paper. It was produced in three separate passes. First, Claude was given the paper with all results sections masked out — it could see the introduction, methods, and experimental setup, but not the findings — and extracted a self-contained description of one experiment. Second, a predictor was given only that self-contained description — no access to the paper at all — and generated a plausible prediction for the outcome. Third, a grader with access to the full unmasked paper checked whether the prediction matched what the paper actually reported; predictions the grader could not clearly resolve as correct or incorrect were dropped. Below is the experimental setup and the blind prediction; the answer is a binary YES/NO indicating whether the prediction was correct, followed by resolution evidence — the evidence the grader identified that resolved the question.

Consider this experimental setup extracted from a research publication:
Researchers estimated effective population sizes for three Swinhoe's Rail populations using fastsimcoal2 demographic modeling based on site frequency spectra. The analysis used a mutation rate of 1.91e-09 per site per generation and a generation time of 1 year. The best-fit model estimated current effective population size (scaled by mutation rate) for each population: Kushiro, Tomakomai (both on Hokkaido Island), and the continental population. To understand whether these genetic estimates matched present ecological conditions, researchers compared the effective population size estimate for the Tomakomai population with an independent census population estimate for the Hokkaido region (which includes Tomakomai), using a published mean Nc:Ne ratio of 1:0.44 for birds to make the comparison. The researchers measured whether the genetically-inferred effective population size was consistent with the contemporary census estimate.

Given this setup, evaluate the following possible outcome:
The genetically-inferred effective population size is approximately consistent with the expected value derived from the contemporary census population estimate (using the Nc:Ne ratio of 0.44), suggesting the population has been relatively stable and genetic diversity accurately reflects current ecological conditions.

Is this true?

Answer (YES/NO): NO